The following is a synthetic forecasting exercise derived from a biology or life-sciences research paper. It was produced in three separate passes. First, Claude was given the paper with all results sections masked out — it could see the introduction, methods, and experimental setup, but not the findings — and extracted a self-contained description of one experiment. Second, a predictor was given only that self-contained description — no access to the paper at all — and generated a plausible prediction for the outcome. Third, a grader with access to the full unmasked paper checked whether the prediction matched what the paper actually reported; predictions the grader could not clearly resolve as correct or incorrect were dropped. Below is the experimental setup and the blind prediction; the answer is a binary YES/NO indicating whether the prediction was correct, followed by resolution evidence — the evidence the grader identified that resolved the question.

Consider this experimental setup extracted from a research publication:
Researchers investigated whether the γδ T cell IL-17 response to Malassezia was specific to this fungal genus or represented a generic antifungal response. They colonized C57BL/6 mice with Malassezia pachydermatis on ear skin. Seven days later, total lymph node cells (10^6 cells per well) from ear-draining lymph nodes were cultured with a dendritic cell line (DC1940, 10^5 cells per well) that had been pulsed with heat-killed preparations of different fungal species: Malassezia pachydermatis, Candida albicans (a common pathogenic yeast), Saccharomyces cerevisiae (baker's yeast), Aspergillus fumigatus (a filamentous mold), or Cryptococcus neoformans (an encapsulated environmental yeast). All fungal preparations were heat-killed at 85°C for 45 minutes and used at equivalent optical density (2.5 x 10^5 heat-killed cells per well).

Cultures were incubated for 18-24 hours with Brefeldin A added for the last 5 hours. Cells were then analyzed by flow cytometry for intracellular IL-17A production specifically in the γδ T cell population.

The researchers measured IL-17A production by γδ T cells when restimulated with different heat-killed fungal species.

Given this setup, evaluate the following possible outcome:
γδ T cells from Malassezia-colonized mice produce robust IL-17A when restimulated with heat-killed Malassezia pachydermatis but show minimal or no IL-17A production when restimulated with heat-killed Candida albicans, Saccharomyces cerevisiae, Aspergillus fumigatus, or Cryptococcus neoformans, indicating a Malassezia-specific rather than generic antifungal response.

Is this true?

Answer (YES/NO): YES